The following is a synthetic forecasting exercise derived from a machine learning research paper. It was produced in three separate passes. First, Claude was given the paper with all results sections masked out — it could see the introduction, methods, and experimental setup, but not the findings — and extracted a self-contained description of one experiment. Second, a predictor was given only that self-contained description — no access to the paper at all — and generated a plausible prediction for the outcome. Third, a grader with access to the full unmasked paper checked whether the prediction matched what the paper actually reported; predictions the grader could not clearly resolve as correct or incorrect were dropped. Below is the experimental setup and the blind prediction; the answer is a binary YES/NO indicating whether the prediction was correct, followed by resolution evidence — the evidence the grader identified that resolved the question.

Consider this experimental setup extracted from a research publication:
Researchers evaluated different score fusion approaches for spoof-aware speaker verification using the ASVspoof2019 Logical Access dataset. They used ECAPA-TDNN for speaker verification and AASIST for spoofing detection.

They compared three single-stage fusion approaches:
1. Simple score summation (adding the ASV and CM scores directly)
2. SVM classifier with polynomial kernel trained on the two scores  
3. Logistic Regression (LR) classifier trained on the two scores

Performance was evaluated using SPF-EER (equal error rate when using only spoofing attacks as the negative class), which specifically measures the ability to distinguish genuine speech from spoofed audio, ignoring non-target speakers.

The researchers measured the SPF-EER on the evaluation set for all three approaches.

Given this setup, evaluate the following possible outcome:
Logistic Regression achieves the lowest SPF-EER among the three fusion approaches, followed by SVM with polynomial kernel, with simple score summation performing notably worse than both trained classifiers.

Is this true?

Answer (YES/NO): YES